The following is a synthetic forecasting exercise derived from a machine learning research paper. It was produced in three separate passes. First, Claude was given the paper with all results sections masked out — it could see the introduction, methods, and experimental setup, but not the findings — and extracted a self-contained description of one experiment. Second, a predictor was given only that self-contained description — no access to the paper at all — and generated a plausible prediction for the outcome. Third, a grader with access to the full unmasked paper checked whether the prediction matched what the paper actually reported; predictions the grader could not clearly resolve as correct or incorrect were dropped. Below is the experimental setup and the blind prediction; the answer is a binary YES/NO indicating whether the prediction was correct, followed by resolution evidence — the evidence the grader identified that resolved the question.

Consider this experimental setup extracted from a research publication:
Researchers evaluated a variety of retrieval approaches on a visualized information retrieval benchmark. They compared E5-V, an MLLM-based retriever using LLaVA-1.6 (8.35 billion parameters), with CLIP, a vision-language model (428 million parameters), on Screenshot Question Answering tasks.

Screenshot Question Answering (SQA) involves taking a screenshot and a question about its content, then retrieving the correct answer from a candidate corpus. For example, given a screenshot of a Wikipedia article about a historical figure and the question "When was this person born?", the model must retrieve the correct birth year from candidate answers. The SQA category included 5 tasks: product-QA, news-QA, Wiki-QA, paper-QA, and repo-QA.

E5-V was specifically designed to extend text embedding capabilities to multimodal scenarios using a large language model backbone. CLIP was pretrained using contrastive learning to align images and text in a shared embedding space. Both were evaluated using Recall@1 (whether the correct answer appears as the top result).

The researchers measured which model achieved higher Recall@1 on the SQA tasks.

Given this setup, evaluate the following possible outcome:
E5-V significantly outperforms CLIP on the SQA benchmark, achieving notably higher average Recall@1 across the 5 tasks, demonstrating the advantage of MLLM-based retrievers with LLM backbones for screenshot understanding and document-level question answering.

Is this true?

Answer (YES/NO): NO